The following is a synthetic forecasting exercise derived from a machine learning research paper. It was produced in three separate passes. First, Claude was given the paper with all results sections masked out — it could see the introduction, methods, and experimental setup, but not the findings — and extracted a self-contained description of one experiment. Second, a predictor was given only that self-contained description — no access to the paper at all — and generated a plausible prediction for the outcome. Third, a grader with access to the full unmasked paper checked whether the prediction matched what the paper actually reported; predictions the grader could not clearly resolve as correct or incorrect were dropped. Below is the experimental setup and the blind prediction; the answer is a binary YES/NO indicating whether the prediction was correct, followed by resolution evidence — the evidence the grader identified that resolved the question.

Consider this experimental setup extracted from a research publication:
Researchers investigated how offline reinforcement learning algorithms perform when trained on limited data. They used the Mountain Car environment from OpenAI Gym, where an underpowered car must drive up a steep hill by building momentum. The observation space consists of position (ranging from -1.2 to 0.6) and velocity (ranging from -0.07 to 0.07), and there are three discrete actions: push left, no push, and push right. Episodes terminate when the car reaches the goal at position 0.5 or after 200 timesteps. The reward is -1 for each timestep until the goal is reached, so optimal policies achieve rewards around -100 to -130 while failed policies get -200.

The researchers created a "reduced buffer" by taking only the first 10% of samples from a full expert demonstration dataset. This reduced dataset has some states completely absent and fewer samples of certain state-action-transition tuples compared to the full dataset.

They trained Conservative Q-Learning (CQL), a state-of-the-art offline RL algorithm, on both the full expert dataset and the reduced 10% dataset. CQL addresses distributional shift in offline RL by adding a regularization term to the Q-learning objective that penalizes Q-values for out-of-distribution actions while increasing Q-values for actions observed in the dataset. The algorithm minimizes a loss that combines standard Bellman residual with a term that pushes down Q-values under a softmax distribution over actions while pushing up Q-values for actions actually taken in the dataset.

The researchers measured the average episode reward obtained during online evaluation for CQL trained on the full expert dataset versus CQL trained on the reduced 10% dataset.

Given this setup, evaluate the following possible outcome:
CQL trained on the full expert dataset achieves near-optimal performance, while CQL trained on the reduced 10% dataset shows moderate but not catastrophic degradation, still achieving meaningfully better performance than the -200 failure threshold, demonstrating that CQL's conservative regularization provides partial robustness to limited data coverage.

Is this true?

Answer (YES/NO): NO